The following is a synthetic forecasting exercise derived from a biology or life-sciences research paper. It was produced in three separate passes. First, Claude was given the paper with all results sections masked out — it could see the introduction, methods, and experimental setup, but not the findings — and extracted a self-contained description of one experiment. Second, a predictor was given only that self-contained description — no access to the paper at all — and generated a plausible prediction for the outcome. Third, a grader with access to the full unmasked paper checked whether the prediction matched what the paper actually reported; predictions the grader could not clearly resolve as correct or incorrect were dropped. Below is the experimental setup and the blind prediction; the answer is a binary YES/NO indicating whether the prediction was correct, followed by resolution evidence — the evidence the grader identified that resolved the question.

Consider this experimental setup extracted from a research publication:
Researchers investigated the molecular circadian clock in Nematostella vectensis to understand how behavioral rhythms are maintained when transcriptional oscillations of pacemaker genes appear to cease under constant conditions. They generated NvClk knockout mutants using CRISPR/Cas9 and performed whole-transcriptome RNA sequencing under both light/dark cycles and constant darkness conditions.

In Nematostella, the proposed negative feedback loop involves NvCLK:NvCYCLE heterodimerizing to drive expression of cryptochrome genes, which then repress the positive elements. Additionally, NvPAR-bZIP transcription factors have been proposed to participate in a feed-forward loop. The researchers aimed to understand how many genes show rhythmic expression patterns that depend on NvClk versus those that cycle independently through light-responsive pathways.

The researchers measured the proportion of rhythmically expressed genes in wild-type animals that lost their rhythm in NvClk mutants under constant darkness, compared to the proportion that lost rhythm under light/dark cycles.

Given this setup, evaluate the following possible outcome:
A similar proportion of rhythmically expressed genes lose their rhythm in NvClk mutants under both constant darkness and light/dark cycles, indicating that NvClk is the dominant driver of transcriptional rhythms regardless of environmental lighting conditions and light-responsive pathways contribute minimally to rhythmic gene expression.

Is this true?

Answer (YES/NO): NO